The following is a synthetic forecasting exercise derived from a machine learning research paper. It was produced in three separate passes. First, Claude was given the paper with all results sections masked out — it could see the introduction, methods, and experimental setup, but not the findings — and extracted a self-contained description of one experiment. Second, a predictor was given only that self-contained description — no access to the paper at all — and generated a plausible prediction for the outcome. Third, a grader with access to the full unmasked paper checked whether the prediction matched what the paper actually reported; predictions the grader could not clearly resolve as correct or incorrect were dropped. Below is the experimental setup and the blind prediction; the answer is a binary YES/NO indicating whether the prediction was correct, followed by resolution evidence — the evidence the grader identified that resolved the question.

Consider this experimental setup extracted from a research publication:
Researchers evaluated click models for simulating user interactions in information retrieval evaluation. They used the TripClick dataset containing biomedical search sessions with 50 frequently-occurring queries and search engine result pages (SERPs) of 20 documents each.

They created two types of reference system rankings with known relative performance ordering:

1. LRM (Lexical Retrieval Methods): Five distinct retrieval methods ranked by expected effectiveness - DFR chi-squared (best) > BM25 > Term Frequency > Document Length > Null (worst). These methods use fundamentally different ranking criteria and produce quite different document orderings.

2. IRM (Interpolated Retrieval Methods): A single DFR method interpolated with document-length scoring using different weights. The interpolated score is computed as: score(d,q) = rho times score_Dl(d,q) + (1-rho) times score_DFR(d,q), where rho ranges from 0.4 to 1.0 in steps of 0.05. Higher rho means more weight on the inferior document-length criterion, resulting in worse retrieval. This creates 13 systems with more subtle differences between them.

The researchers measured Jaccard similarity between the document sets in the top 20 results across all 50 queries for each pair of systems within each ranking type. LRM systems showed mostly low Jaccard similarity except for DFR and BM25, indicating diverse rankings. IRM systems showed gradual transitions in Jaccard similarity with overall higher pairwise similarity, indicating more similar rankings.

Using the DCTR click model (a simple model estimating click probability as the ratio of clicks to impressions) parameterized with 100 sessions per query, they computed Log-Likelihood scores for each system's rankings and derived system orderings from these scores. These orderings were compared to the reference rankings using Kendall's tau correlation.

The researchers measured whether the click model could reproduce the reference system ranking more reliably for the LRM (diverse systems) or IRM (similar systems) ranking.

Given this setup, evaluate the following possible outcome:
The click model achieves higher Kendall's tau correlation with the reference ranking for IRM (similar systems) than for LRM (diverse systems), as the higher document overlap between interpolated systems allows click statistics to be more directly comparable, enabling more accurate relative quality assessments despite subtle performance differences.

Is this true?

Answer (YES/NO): YES